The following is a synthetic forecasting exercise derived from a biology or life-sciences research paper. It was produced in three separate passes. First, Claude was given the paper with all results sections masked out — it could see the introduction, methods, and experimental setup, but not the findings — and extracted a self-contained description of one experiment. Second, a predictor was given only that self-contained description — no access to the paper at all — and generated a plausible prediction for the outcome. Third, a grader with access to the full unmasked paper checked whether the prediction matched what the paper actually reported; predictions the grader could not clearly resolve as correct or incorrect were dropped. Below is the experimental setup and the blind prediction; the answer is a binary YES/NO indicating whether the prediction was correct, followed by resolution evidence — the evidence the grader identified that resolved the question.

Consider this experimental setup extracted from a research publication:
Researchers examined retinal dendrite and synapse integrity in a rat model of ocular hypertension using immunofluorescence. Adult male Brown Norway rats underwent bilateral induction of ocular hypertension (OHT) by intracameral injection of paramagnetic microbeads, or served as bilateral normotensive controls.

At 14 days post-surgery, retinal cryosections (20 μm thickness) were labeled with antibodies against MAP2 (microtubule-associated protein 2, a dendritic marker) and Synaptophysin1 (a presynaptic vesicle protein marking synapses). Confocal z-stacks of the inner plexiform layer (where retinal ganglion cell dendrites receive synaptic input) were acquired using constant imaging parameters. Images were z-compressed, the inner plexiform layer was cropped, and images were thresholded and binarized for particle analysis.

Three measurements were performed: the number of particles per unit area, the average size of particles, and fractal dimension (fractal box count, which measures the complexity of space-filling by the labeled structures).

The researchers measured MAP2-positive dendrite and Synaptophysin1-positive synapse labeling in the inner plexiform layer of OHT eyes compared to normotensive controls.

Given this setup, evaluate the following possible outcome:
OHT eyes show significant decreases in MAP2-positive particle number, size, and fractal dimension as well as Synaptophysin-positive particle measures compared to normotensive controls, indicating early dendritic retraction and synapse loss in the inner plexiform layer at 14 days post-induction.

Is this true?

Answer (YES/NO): NO